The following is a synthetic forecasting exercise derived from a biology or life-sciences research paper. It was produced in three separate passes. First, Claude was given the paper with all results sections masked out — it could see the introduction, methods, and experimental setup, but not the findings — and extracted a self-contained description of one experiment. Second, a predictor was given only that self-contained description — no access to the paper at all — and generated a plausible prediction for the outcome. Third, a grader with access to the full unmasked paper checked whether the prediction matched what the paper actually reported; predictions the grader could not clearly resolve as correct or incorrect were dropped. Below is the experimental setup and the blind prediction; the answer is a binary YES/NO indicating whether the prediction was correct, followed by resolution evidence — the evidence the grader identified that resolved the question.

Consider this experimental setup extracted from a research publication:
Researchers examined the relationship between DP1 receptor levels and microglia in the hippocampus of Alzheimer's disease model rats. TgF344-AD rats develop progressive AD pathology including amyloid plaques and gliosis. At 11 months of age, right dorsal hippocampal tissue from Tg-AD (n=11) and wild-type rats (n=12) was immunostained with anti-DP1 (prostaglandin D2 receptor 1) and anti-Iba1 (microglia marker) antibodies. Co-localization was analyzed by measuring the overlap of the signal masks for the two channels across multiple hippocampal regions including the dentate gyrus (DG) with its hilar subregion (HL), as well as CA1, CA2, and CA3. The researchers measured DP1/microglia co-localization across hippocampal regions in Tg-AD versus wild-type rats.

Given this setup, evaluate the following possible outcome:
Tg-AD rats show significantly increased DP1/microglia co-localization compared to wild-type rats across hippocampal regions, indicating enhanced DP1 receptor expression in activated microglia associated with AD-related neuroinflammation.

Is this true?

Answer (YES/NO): NO